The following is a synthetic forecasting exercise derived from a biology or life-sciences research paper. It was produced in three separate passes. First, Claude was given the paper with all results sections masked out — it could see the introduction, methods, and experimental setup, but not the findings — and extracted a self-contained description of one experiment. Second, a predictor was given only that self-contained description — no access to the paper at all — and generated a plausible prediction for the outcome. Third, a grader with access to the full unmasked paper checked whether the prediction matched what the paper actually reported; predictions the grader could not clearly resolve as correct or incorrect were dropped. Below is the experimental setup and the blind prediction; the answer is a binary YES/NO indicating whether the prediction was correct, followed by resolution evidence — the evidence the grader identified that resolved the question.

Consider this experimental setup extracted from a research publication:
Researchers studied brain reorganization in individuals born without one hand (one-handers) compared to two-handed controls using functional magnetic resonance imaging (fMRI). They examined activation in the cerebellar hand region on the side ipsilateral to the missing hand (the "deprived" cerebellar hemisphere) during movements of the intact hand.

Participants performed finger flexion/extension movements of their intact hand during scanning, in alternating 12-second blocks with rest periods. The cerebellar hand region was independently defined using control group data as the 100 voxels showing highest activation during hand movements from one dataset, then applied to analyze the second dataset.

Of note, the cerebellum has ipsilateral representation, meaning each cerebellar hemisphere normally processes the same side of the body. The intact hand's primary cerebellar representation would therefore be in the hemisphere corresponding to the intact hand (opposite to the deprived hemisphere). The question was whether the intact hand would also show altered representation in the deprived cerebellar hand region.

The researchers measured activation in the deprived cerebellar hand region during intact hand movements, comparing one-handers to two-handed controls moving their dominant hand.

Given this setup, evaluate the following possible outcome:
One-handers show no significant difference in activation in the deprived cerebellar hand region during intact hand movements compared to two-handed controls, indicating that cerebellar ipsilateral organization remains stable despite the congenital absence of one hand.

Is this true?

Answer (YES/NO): YES